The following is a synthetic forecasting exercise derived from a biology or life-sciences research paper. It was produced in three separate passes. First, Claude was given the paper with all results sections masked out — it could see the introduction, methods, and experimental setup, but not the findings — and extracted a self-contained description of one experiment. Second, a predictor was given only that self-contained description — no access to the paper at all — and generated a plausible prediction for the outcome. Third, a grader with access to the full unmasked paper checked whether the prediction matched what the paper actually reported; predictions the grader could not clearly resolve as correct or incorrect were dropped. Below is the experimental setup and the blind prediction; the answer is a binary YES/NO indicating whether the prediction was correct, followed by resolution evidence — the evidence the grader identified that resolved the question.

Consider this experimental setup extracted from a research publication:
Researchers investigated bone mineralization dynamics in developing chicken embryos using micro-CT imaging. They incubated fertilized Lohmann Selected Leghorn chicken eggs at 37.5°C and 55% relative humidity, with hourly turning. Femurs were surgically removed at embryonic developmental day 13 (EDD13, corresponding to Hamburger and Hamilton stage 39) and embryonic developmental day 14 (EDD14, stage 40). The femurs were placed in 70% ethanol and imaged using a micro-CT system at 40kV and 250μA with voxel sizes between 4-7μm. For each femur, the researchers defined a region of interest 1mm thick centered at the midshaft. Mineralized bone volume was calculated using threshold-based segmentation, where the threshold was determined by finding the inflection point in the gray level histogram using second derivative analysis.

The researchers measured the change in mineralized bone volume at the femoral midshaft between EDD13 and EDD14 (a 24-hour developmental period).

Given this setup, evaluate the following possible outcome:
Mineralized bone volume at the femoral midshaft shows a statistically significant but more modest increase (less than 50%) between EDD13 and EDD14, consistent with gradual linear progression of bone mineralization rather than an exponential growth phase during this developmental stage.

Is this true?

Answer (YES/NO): NO